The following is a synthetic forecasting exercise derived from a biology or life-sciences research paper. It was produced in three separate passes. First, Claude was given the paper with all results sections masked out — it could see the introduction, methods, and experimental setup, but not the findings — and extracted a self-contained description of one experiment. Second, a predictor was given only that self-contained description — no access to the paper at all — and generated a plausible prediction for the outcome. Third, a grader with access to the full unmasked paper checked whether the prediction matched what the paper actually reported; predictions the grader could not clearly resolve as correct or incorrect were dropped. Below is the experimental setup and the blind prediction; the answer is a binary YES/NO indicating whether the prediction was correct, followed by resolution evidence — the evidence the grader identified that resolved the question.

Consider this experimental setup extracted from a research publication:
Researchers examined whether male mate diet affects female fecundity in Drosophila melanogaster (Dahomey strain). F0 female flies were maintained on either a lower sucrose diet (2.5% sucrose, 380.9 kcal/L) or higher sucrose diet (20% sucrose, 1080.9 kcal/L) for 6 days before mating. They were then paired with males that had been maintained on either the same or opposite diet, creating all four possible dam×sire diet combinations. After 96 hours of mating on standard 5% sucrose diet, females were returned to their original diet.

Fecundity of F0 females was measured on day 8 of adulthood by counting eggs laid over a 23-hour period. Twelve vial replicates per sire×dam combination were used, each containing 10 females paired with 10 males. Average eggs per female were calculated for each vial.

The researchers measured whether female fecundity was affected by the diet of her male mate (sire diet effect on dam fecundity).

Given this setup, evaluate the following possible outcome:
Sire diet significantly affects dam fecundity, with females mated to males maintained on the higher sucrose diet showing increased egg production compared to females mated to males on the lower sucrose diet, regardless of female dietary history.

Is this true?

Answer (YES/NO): NO